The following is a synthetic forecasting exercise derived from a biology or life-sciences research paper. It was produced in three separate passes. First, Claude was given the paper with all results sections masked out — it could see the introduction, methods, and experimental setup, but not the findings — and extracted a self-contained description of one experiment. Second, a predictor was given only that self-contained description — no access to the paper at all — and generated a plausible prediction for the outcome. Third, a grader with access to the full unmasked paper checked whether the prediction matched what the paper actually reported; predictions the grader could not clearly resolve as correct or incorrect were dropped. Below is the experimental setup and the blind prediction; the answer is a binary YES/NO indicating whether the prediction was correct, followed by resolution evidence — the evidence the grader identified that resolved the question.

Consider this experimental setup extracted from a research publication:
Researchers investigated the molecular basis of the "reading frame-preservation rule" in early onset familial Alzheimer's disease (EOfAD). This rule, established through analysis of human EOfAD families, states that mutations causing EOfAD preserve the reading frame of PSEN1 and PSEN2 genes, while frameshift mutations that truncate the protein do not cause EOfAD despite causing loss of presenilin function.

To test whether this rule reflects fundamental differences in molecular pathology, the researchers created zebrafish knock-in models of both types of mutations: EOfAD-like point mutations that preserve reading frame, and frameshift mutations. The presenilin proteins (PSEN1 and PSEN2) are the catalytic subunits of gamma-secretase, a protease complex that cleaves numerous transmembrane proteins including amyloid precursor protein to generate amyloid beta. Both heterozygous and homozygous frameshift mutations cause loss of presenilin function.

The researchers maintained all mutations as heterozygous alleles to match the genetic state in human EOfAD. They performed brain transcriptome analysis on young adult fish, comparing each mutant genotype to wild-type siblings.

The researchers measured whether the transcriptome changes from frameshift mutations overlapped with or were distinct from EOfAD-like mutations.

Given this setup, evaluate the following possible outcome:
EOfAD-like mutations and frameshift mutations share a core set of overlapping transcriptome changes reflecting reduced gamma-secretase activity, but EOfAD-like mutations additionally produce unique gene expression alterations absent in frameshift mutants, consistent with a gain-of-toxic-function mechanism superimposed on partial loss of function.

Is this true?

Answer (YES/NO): YES